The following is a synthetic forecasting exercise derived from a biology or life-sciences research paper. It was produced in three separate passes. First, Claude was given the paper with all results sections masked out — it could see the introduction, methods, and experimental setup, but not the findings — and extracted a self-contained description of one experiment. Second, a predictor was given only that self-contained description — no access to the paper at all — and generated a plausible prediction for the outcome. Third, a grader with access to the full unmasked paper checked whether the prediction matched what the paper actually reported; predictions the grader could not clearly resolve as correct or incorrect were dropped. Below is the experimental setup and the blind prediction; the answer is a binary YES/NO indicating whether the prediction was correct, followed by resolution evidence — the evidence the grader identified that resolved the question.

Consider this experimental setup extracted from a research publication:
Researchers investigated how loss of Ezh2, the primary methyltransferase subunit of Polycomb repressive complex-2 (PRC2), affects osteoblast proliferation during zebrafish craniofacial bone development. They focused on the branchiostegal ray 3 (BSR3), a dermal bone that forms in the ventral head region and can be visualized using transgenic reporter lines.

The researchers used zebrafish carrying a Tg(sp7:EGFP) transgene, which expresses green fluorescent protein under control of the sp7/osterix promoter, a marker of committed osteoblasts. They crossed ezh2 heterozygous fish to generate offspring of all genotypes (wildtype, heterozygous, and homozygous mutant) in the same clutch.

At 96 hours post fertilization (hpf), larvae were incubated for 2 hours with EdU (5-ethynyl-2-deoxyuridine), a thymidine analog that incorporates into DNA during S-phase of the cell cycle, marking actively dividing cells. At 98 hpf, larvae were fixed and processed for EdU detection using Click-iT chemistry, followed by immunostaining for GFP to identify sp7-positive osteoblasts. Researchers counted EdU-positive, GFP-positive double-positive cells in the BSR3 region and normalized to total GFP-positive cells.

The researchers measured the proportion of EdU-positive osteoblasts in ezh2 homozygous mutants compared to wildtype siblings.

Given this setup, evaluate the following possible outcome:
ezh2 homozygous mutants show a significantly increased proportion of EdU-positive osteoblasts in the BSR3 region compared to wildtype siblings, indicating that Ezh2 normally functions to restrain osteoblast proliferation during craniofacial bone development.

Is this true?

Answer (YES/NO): NO